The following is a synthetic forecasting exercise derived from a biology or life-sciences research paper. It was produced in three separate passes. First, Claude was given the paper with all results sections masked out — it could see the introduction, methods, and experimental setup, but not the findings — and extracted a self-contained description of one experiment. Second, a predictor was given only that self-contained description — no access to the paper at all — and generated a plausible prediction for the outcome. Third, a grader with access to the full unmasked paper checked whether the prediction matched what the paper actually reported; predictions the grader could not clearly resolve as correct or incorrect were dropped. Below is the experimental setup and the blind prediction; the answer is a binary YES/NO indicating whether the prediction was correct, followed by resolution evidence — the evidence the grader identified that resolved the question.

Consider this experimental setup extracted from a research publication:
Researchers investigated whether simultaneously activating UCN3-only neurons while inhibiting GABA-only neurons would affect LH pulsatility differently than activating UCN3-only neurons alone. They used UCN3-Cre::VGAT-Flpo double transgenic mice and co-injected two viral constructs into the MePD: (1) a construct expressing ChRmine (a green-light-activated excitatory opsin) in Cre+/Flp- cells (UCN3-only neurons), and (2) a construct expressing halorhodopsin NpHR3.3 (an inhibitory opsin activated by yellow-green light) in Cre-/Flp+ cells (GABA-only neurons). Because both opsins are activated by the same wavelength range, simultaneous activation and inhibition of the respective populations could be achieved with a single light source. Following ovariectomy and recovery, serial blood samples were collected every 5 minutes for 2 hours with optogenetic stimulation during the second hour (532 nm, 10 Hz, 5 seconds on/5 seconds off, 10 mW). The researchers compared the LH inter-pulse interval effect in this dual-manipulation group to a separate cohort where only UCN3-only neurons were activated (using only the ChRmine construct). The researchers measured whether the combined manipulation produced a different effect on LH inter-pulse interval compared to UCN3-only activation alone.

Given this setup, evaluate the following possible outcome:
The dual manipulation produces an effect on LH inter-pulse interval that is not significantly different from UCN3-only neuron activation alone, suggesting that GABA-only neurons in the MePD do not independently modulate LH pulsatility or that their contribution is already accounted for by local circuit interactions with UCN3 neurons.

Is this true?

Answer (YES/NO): NO